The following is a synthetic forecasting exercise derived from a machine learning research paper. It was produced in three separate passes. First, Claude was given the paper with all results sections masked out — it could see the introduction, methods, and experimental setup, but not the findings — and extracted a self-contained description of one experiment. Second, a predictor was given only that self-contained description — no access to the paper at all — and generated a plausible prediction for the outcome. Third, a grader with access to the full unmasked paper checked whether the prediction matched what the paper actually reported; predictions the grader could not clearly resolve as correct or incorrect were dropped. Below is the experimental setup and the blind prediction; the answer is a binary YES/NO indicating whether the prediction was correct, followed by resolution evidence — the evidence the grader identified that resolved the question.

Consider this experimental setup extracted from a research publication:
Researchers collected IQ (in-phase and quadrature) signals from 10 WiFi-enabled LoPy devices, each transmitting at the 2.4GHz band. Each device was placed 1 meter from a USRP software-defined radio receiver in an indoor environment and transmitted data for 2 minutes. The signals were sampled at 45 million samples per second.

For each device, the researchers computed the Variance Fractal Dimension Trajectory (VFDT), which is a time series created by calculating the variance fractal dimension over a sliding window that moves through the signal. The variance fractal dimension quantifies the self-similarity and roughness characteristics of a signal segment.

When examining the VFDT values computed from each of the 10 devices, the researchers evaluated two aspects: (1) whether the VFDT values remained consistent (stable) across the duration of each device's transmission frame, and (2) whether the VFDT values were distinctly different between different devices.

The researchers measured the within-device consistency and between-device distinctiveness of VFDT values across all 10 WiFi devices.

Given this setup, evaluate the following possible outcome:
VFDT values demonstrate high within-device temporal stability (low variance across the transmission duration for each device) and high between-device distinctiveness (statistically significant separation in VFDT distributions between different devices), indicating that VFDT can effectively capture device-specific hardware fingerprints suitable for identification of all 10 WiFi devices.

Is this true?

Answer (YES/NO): NO